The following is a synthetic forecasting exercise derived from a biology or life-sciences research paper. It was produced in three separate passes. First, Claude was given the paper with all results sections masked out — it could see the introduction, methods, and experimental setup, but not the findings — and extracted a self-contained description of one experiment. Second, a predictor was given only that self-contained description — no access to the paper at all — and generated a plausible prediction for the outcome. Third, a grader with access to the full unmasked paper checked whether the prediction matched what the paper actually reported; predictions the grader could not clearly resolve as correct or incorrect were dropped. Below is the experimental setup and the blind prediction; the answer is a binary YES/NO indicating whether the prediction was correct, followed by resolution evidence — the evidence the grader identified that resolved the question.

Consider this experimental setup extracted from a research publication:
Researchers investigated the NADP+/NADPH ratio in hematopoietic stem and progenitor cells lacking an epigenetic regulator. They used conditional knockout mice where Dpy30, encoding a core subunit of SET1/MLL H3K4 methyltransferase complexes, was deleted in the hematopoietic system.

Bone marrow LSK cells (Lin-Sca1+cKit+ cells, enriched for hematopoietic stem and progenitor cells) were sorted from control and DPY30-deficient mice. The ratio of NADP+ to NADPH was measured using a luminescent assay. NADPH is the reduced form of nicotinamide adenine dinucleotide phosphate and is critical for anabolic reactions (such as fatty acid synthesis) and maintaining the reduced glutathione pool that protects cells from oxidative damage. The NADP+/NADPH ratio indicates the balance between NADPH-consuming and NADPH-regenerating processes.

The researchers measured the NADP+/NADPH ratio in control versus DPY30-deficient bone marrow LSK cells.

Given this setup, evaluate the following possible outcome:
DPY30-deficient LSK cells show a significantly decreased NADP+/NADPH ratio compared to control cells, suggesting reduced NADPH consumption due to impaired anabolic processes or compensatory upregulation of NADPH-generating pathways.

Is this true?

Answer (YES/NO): NO